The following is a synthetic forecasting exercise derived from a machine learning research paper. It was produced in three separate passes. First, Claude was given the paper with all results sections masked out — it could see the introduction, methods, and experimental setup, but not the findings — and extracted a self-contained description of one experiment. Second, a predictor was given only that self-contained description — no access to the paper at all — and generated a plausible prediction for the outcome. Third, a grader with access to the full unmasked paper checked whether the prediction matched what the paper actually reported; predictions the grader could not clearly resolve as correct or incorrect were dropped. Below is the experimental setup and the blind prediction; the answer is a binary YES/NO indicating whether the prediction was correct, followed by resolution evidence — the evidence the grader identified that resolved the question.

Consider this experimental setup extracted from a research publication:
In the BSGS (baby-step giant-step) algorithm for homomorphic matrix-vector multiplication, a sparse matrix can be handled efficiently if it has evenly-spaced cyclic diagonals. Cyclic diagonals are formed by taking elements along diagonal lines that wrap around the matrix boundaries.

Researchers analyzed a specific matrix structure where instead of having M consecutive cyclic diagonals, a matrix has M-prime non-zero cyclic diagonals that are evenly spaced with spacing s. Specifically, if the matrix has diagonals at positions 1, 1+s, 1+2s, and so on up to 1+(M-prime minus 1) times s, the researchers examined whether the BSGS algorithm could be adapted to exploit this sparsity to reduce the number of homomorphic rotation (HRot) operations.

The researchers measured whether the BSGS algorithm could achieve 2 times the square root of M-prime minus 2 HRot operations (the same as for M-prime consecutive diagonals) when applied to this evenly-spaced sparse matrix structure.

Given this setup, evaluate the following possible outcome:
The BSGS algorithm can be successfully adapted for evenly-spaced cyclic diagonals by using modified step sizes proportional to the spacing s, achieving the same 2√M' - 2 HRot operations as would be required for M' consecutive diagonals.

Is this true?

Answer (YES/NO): YES